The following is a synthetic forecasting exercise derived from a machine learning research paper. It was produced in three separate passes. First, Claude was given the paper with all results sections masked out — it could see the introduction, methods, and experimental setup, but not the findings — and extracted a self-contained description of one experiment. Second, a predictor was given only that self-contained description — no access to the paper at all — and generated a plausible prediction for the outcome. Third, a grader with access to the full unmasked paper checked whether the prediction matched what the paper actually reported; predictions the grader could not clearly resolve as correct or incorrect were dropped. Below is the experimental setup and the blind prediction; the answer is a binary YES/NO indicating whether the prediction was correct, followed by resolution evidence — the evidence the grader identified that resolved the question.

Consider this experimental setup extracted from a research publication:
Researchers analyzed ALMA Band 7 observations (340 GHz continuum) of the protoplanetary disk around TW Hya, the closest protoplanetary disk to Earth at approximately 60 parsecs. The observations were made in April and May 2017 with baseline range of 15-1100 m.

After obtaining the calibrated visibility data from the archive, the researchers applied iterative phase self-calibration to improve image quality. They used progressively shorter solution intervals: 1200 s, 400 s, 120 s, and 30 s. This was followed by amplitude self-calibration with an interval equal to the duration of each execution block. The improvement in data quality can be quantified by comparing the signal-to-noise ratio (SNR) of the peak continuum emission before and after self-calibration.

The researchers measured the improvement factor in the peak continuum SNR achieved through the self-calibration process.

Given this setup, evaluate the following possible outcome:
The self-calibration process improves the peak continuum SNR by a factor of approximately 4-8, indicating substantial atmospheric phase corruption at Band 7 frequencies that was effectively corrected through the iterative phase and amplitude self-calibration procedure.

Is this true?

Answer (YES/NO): YES